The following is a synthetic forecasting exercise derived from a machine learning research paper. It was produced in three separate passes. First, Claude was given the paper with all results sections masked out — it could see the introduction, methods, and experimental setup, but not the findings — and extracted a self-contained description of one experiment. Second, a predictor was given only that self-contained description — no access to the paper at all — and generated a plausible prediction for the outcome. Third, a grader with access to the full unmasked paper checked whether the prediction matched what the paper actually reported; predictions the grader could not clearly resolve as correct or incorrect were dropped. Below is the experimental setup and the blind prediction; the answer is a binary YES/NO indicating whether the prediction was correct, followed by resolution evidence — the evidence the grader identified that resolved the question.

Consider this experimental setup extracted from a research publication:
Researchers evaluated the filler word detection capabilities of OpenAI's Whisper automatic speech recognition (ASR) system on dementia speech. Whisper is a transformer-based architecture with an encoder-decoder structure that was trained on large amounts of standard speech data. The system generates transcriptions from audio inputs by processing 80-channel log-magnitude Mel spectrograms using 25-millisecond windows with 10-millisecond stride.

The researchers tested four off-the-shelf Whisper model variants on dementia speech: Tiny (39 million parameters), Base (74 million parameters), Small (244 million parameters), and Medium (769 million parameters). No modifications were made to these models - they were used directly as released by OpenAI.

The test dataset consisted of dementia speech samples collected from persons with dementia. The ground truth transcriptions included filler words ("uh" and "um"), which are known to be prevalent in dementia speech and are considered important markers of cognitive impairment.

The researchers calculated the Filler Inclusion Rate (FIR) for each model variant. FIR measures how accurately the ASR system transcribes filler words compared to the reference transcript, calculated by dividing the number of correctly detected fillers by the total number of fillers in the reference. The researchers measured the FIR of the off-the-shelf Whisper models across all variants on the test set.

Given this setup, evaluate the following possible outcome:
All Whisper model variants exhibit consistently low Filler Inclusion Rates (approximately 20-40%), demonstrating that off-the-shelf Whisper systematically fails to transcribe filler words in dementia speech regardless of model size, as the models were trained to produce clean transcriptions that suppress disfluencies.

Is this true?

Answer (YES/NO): NO